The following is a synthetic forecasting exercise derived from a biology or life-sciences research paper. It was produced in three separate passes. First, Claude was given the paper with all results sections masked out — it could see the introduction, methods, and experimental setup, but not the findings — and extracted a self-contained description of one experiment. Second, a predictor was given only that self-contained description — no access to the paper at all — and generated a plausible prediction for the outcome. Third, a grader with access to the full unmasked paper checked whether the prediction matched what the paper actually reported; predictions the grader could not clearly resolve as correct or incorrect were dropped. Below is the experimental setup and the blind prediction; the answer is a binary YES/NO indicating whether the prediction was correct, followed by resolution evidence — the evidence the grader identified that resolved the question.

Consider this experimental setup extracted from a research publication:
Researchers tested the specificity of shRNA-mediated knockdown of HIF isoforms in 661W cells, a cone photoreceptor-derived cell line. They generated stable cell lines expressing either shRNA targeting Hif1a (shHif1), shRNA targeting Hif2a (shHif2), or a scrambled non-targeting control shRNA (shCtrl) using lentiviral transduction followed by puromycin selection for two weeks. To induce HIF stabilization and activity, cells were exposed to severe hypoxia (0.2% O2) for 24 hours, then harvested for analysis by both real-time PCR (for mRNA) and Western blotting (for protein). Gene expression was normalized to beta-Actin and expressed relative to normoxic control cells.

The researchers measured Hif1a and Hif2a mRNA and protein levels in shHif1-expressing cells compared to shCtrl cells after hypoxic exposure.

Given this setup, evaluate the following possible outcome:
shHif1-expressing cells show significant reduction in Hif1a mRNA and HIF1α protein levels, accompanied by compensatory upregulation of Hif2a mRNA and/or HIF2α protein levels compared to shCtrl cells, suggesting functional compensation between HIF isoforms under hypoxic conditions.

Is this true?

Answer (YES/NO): YES